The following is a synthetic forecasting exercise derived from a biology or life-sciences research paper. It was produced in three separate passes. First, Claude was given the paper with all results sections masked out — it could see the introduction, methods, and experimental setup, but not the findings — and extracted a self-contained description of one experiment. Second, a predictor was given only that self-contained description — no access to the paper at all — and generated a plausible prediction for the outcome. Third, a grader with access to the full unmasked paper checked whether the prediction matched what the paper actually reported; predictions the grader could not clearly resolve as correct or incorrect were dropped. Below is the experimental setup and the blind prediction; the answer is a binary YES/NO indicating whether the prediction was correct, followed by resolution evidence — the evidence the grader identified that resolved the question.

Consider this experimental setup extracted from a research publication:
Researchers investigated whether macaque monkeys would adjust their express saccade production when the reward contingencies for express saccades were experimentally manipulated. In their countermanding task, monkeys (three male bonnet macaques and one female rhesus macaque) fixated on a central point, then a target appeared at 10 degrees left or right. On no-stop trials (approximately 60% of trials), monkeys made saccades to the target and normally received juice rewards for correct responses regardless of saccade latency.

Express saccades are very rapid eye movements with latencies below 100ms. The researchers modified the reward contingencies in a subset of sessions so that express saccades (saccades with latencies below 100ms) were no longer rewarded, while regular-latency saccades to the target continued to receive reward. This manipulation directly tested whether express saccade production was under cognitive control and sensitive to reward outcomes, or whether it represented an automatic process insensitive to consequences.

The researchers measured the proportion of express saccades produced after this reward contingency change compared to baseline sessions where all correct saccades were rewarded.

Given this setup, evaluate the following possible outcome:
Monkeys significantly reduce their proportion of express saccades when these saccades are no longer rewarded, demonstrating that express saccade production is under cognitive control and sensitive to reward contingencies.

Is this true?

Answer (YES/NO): YES